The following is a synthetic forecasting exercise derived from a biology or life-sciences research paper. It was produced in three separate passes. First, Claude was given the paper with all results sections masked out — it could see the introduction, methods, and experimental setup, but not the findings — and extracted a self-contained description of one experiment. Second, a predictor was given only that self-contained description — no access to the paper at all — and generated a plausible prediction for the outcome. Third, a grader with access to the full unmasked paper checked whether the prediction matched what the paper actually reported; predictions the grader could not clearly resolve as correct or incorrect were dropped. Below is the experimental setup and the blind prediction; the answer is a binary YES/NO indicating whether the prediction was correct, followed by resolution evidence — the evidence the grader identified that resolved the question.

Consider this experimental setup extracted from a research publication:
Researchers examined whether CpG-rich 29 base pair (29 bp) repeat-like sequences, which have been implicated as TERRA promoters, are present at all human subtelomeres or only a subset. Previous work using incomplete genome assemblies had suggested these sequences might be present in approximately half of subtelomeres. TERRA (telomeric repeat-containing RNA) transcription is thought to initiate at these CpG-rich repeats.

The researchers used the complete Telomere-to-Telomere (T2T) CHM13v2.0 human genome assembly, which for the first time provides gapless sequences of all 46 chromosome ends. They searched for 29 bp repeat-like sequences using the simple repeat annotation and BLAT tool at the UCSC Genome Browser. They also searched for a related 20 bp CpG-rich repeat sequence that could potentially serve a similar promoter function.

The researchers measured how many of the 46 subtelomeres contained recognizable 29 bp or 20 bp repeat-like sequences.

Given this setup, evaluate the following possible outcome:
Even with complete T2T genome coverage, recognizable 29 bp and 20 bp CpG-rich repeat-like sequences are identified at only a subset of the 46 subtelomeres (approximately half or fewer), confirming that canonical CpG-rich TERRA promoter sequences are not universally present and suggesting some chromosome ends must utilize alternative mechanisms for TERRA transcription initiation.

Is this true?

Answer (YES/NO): NO